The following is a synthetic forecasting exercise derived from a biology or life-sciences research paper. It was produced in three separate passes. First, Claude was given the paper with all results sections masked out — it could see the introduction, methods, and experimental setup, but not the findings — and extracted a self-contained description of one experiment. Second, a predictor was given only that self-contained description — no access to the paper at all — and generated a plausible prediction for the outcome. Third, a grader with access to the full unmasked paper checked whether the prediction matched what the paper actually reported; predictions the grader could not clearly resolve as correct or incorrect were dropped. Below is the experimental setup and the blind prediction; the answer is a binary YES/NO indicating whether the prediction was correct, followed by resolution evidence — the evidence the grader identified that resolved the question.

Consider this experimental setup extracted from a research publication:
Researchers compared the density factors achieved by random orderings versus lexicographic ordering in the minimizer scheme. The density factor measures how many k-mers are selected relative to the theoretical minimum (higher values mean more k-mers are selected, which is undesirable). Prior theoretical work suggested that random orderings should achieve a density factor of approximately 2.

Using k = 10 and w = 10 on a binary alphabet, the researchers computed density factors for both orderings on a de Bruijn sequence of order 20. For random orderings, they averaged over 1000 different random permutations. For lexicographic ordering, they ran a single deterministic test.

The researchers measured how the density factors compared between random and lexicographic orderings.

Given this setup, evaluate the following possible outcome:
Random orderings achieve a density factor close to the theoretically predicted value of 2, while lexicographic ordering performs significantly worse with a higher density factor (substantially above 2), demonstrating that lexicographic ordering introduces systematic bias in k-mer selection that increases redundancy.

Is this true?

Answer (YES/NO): YES